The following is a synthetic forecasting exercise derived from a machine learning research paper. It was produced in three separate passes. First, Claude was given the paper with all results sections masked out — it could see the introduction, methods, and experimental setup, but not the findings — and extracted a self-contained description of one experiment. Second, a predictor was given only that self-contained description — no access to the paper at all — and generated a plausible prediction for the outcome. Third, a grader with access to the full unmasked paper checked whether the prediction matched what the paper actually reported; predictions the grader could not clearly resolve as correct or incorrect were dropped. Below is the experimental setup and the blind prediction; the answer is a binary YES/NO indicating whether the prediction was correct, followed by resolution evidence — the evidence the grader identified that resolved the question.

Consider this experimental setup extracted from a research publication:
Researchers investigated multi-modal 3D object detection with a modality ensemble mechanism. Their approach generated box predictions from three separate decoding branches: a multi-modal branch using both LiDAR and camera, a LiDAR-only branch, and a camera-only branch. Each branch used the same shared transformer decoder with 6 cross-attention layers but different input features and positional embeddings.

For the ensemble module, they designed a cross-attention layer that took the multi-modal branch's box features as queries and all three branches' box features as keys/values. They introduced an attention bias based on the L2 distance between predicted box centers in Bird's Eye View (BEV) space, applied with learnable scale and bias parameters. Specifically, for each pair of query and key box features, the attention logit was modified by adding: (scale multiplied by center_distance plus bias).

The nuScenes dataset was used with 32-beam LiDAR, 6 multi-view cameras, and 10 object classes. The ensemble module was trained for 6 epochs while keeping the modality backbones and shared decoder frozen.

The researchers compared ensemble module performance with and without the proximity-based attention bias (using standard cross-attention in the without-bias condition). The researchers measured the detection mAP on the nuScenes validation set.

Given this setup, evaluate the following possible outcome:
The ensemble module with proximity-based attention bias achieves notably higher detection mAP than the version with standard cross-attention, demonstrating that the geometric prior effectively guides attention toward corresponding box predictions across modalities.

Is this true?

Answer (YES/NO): NO